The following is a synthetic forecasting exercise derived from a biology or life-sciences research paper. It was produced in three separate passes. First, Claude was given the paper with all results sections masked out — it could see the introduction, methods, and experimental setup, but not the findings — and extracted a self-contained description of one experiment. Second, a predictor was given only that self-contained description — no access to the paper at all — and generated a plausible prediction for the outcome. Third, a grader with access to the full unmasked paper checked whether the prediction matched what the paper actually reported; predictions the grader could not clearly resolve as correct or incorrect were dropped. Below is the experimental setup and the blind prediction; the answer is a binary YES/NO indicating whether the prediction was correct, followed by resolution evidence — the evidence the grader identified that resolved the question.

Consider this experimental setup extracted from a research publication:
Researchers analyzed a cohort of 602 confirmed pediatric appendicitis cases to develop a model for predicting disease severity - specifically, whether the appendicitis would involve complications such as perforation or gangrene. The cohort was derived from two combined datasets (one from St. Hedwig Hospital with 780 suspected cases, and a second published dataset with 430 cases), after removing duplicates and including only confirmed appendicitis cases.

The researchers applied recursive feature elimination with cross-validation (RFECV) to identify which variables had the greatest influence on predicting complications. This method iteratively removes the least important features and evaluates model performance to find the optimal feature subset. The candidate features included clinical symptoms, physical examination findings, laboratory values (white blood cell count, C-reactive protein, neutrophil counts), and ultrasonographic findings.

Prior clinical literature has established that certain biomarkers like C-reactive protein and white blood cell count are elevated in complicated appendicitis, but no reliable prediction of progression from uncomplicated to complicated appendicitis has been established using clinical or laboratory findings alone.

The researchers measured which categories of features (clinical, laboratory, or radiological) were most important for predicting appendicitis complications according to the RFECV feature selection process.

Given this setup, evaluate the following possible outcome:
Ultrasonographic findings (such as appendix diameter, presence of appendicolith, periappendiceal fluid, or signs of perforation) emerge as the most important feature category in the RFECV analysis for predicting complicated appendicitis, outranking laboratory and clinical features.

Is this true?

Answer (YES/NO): NO